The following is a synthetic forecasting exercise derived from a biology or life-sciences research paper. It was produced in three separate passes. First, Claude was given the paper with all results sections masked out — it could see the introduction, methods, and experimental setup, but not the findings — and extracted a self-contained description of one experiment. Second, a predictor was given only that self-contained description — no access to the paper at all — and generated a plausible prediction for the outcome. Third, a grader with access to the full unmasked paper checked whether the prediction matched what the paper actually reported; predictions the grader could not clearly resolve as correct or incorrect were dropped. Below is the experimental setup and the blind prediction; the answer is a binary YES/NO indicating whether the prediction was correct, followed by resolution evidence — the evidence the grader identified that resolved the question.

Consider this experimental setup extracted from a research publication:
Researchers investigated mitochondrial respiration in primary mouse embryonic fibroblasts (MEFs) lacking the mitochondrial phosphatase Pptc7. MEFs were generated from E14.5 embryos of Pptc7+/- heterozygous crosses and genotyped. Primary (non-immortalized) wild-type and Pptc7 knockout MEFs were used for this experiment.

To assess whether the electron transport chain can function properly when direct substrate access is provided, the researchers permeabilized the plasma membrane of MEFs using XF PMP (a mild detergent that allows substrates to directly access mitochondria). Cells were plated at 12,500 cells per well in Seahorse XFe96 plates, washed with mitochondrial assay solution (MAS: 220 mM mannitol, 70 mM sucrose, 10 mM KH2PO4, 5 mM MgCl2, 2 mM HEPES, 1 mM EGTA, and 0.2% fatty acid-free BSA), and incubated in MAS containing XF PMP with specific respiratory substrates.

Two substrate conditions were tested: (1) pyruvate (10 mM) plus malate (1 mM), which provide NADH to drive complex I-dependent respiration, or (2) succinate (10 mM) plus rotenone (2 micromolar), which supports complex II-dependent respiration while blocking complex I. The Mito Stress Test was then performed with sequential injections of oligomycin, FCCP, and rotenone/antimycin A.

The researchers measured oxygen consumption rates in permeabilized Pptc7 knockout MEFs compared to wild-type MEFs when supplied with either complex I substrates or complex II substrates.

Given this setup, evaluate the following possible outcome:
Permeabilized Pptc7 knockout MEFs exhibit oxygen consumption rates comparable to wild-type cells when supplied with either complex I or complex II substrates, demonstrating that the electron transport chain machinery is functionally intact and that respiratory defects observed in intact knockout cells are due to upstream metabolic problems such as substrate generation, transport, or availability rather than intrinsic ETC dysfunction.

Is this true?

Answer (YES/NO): NO